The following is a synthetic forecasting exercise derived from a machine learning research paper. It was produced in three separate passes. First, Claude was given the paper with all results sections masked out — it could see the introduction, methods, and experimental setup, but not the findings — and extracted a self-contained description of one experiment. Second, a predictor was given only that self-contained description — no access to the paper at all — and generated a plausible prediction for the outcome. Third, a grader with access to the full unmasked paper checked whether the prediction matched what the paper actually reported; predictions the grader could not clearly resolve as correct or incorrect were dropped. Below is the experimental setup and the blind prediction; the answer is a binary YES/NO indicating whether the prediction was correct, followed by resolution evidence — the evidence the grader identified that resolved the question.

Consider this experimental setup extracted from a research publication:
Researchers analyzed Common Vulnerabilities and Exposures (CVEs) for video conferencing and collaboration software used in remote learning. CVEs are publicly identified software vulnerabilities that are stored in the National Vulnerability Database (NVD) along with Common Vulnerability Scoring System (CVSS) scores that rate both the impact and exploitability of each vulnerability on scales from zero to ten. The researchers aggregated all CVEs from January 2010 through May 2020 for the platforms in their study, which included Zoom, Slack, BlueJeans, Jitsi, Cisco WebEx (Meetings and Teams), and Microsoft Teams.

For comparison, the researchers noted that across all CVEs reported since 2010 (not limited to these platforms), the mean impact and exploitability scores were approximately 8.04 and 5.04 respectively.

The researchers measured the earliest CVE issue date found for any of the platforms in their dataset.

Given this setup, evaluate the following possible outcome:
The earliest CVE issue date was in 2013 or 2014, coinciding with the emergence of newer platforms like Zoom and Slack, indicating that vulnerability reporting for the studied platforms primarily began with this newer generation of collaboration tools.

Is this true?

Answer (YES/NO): YES